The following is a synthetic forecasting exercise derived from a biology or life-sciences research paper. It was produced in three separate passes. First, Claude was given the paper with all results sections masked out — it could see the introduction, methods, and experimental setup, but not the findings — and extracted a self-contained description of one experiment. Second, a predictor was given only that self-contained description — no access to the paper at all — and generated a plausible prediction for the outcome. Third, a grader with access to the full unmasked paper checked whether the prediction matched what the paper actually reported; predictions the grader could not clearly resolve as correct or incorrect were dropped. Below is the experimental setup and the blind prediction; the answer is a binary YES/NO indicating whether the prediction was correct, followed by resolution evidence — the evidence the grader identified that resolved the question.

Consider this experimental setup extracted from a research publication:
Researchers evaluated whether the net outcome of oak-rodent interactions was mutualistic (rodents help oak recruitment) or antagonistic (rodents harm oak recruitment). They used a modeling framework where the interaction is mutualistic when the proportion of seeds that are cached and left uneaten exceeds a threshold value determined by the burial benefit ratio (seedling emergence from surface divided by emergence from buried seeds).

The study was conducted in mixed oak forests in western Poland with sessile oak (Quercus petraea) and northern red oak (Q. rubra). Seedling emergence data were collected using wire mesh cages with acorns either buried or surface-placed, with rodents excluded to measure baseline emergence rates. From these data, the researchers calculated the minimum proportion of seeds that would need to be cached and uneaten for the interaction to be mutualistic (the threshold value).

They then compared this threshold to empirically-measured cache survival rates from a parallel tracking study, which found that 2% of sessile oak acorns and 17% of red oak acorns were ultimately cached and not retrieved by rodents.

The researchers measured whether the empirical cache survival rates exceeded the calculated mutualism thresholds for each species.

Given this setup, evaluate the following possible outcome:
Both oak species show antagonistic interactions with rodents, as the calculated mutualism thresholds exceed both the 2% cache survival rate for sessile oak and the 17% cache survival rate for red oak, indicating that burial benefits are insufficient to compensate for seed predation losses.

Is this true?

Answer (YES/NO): YES